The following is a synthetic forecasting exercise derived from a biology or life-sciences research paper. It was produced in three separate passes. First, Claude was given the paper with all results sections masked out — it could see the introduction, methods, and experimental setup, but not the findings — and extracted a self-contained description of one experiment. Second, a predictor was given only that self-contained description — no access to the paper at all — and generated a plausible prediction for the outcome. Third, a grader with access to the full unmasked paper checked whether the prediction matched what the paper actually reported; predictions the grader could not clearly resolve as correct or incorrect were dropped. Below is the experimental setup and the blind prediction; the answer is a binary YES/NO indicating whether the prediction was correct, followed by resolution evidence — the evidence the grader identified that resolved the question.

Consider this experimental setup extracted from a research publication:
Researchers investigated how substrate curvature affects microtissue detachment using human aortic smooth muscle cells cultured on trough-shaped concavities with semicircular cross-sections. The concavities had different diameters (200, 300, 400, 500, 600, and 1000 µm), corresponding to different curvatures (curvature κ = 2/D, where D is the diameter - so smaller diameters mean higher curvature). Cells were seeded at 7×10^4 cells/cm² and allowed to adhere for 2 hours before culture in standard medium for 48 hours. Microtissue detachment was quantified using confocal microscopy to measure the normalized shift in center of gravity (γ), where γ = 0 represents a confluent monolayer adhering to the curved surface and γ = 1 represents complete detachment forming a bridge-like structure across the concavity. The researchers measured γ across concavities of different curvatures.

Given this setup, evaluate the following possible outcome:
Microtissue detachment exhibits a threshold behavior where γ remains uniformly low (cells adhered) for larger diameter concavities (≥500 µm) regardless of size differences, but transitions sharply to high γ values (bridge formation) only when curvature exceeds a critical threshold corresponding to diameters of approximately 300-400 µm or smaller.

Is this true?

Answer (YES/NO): NO